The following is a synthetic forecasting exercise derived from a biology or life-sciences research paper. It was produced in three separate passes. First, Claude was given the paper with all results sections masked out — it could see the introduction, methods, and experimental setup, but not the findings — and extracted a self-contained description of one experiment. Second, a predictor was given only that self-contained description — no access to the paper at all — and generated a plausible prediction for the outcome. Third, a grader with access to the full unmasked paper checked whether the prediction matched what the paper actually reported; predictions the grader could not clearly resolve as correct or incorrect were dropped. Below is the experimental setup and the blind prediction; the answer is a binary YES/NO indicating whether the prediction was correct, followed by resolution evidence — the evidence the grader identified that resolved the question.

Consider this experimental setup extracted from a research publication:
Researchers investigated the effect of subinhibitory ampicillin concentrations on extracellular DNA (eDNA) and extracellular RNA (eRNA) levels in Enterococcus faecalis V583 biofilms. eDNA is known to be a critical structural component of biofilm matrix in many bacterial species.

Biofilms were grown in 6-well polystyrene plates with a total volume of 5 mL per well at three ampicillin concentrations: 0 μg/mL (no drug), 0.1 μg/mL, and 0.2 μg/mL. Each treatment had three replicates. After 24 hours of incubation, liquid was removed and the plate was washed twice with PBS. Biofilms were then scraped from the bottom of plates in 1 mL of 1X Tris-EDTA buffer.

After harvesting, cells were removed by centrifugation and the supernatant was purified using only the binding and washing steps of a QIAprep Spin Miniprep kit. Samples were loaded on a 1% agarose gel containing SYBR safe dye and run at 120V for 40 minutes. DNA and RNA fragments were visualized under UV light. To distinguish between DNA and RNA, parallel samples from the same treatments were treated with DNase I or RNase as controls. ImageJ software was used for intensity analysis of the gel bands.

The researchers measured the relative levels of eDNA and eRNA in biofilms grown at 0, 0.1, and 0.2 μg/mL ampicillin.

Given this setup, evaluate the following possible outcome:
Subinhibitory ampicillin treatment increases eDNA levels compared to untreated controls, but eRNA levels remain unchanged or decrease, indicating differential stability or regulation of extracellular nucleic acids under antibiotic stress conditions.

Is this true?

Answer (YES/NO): NO